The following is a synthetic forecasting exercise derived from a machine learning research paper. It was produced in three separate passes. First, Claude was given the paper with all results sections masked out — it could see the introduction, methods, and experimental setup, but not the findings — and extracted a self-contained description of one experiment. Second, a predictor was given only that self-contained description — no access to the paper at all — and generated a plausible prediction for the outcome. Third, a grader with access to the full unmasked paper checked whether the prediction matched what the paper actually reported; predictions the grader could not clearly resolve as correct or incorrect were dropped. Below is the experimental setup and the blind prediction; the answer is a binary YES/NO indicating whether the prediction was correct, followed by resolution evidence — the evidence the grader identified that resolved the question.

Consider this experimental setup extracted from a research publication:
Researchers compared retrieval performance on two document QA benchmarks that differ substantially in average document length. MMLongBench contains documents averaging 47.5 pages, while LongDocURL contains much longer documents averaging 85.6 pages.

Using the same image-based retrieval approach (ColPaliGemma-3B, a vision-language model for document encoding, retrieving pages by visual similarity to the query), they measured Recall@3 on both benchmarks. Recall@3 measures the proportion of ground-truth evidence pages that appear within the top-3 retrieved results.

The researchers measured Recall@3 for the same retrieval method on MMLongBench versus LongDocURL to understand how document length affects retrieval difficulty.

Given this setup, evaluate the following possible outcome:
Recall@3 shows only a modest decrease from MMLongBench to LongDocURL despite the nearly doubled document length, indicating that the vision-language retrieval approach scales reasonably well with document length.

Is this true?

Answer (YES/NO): NO